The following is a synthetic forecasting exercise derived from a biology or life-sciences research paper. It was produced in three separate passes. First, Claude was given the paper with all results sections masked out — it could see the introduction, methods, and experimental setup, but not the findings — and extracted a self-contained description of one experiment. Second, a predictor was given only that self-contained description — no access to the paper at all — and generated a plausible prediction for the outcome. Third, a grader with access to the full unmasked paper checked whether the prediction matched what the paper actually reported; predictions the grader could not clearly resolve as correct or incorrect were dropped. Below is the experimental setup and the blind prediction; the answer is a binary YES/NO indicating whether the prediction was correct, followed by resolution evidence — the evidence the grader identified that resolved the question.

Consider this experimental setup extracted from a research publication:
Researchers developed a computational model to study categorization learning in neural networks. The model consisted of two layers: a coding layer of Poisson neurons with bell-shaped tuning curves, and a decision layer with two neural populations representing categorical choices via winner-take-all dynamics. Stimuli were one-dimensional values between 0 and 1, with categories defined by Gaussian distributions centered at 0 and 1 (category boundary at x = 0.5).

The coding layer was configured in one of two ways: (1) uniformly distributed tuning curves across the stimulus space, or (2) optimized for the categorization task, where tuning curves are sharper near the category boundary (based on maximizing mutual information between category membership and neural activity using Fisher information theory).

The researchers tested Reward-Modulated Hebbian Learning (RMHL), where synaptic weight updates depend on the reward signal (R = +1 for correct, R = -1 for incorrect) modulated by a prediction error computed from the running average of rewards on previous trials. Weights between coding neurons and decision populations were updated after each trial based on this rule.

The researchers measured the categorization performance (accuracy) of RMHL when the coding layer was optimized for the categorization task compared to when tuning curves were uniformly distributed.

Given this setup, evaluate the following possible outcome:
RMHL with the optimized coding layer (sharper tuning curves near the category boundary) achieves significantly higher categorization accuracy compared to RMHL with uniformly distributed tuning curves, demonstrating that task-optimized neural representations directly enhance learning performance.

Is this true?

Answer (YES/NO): NO